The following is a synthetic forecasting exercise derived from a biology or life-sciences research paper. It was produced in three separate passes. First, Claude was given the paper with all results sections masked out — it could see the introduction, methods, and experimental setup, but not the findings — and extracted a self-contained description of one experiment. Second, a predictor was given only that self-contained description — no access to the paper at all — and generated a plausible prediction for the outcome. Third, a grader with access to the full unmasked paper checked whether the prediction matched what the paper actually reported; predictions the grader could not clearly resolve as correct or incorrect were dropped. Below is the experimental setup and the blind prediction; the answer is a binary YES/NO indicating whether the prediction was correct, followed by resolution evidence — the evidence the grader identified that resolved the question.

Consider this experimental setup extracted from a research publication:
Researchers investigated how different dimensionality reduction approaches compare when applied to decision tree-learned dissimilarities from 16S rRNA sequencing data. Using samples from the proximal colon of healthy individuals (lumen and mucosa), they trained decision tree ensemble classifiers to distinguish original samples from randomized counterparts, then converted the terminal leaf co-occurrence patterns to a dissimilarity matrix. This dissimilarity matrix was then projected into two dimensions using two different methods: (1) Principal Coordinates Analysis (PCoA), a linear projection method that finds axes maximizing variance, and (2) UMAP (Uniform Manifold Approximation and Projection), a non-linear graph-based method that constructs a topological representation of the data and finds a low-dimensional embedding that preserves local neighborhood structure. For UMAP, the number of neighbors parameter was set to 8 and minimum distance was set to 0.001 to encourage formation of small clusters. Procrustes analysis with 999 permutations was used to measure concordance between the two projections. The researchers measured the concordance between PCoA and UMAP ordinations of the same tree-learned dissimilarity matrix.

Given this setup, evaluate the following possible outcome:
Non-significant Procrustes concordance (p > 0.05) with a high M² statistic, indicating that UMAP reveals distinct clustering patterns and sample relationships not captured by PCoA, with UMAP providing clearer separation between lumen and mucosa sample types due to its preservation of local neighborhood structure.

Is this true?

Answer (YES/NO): NO